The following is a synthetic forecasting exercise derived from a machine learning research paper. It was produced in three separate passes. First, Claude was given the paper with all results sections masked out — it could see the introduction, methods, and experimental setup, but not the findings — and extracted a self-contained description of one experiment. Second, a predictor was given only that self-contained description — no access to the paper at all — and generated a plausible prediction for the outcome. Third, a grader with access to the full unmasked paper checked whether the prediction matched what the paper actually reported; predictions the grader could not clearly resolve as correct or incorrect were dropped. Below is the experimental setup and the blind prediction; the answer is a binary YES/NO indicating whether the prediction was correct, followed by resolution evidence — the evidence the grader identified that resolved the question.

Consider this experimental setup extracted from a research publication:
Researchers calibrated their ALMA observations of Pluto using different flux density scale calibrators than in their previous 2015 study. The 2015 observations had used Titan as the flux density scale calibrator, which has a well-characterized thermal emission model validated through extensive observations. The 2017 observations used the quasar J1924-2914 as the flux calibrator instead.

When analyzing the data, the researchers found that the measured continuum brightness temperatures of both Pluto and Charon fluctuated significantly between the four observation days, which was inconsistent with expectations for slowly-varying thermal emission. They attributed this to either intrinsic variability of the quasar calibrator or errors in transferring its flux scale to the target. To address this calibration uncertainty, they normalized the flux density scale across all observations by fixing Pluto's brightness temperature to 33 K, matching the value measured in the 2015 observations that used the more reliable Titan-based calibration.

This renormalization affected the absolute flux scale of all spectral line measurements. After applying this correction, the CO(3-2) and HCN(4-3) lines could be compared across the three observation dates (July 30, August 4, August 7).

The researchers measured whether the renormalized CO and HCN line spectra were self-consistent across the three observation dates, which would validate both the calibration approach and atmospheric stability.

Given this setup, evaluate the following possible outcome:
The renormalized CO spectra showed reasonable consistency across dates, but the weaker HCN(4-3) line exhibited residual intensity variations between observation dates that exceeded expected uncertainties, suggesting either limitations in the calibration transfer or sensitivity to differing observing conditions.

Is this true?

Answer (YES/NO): NO